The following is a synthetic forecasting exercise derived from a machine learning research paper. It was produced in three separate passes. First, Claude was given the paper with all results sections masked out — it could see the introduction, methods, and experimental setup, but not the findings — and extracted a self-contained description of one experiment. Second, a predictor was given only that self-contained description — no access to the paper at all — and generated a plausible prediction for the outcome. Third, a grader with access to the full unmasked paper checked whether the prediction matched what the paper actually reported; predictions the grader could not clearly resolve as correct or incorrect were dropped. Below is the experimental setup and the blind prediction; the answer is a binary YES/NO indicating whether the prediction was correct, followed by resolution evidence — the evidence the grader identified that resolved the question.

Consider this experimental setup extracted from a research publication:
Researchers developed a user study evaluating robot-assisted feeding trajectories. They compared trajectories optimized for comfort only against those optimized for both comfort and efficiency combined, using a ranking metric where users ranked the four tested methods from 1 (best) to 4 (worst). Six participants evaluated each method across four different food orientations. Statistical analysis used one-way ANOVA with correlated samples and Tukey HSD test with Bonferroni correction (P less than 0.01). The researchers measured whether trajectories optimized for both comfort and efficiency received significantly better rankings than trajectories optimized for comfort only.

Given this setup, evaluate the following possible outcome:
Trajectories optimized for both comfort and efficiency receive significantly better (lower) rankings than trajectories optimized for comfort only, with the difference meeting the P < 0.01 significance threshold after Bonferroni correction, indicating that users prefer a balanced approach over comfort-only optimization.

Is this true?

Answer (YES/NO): YES